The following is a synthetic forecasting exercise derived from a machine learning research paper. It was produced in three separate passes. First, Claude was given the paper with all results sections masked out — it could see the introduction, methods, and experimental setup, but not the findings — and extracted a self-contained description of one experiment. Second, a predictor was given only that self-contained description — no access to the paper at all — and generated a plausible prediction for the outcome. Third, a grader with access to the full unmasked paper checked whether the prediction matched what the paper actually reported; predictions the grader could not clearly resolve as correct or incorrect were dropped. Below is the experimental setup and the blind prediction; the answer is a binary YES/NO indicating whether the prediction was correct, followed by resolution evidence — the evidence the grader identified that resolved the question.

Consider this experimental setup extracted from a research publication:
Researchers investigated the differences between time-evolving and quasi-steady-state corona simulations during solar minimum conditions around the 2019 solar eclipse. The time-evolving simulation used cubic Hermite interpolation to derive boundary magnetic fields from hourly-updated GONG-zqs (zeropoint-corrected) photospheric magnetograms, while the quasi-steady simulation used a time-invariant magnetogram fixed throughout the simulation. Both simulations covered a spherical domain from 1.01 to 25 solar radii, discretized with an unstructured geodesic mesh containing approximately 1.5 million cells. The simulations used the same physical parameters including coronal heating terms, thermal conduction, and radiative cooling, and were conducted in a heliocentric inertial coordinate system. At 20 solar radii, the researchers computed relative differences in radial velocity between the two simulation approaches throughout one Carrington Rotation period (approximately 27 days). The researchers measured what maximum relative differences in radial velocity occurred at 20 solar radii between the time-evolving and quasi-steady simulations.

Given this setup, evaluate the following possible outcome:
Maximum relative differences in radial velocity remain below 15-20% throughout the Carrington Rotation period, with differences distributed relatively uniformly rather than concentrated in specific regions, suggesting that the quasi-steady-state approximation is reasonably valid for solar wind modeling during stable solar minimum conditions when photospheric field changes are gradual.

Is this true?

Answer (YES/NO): NO